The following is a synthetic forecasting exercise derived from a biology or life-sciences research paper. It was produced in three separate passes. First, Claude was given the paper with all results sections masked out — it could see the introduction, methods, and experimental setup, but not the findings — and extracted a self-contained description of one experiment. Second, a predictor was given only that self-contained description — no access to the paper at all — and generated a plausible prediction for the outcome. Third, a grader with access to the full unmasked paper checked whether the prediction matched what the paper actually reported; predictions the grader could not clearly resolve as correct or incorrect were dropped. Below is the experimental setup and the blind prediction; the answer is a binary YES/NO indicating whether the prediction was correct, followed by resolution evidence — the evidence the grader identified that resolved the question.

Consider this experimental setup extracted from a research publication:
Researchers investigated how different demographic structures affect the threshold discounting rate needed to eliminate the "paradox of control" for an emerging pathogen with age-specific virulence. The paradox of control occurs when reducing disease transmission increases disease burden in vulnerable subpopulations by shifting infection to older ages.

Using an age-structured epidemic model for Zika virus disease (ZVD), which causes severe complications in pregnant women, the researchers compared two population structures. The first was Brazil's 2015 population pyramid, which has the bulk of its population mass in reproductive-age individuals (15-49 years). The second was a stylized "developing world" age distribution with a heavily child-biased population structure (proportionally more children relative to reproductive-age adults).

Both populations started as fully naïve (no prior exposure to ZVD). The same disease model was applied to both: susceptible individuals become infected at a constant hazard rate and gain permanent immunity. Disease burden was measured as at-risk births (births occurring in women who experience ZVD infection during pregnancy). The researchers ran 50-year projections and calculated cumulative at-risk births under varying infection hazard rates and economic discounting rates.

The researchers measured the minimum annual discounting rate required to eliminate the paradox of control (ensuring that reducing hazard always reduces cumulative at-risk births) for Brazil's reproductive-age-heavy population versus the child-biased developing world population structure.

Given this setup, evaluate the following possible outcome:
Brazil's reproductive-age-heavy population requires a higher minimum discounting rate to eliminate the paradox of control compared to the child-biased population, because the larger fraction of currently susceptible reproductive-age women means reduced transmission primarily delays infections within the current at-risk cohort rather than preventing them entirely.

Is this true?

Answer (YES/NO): NO